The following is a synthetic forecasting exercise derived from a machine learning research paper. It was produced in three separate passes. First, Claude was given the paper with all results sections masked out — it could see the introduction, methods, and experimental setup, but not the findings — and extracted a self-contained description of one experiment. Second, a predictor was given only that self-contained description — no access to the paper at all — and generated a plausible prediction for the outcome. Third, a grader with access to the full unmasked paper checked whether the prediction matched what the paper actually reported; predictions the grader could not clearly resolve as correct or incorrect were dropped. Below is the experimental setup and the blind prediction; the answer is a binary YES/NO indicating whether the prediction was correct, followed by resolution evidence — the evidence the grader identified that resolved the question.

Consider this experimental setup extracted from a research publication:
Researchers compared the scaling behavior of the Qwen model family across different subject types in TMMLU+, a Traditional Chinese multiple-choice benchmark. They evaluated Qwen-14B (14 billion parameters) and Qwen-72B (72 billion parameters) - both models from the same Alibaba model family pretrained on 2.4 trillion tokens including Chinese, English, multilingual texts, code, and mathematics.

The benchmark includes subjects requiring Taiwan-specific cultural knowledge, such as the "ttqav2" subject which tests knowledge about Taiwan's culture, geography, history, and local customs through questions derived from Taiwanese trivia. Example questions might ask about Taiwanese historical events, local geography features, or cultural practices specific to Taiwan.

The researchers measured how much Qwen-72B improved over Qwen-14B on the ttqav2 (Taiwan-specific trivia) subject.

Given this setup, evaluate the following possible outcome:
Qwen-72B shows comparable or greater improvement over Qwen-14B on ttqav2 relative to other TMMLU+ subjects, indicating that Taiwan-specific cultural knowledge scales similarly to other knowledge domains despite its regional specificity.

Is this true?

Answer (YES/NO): YES